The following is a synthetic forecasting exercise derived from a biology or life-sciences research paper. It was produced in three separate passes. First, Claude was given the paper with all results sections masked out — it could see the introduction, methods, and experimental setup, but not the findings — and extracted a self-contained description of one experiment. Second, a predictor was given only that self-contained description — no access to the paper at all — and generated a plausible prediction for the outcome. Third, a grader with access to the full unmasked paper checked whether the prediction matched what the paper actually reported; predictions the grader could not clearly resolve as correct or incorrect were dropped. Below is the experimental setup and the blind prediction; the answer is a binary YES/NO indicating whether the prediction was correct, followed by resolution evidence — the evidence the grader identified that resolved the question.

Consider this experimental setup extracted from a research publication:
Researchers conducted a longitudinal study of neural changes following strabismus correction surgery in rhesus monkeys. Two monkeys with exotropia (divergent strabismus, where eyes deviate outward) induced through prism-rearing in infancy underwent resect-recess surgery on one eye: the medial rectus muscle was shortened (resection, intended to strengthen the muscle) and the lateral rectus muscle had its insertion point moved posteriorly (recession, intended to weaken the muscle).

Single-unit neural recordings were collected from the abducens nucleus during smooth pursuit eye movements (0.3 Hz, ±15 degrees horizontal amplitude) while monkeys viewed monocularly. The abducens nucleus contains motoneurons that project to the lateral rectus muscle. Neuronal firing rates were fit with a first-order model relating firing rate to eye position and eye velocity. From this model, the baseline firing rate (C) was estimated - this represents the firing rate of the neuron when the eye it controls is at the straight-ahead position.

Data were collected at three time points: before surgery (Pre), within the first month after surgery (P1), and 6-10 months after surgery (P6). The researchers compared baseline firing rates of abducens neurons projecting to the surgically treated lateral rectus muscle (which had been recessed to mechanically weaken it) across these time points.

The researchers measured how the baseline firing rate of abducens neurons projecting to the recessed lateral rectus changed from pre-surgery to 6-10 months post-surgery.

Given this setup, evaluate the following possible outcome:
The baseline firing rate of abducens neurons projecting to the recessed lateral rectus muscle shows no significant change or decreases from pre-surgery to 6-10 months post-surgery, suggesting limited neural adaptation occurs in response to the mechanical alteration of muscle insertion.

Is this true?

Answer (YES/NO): YES